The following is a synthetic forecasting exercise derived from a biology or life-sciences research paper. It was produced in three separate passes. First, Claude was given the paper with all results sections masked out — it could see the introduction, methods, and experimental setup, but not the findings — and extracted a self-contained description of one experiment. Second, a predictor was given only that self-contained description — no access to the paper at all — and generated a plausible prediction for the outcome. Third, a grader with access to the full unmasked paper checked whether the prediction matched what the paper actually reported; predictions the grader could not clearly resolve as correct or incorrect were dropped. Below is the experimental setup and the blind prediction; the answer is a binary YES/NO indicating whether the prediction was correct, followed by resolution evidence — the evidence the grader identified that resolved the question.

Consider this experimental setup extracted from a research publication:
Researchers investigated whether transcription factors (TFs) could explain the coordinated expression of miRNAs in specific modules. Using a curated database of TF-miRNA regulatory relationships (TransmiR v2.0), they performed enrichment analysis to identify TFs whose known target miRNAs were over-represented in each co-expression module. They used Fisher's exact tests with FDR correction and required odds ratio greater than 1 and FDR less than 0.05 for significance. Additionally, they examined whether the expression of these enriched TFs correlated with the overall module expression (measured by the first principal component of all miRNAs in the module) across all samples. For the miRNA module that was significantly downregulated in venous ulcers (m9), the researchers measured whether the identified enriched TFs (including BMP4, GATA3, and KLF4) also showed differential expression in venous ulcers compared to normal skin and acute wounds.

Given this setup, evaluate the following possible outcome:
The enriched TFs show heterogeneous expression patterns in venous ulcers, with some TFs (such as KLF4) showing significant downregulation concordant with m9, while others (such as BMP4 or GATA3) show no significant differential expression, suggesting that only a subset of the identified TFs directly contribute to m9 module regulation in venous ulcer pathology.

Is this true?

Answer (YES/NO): NO